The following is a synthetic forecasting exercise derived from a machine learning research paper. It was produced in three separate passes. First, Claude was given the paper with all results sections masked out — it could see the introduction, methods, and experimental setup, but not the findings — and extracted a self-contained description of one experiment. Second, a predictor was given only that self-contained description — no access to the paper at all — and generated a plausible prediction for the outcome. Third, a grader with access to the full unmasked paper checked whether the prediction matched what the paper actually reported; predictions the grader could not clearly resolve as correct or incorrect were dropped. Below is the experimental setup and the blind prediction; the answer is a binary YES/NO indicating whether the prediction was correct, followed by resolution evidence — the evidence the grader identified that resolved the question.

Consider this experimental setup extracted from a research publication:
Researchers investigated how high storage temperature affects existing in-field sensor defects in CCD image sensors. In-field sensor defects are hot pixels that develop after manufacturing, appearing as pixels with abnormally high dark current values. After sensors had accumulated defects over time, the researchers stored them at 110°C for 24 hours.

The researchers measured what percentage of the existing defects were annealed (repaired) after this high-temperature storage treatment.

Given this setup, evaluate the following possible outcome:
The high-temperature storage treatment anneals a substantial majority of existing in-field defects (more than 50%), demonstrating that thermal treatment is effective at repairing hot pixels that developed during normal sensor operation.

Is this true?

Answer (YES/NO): YES